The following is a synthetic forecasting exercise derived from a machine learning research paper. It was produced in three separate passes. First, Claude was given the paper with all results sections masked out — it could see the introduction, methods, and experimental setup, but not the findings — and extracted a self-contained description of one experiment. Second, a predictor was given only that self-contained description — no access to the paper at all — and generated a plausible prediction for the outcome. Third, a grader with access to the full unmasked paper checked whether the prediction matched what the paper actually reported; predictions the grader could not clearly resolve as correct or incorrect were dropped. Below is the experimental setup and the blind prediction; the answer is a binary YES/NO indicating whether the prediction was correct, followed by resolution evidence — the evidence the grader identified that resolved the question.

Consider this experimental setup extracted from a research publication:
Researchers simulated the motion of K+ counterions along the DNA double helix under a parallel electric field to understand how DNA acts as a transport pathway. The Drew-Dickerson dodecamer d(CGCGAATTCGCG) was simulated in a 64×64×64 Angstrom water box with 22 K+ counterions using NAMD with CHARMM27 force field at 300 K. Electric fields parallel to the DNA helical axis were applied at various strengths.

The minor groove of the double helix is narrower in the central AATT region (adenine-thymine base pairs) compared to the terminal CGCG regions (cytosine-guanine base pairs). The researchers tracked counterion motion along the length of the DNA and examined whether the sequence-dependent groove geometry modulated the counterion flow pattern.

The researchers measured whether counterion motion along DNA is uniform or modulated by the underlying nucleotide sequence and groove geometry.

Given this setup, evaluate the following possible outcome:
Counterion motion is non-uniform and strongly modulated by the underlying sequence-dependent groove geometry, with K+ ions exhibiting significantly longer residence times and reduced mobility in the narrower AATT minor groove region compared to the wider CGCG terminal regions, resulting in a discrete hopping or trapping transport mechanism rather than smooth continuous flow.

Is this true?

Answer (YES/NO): YES